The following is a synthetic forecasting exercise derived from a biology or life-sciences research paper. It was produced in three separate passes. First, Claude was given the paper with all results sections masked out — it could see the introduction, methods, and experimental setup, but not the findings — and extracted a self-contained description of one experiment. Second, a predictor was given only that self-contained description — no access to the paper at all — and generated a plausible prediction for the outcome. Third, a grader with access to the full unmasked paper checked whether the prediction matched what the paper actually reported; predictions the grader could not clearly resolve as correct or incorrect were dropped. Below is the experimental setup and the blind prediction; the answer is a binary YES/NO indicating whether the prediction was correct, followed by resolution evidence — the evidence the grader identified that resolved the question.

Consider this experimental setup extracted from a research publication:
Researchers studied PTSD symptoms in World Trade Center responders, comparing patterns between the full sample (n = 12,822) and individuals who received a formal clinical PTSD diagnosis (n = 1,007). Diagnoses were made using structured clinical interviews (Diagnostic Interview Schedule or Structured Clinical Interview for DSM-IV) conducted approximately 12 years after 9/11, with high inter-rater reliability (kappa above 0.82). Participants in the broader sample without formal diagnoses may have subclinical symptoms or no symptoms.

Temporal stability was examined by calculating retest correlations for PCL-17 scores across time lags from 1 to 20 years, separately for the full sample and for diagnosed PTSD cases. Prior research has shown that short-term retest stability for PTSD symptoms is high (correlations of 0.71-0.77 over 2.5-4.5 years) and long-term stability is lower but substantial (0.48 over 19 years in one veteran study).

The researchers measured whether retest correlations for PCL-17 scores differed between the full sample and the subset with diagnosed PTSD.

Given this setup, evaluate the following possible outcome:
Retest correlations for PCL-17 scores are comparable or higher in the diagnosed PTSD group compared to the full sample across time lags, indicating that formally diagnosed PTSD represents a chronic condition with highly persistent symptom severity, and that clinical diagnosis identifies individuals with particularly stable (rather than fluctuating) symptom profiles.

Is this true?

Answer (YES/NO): NO